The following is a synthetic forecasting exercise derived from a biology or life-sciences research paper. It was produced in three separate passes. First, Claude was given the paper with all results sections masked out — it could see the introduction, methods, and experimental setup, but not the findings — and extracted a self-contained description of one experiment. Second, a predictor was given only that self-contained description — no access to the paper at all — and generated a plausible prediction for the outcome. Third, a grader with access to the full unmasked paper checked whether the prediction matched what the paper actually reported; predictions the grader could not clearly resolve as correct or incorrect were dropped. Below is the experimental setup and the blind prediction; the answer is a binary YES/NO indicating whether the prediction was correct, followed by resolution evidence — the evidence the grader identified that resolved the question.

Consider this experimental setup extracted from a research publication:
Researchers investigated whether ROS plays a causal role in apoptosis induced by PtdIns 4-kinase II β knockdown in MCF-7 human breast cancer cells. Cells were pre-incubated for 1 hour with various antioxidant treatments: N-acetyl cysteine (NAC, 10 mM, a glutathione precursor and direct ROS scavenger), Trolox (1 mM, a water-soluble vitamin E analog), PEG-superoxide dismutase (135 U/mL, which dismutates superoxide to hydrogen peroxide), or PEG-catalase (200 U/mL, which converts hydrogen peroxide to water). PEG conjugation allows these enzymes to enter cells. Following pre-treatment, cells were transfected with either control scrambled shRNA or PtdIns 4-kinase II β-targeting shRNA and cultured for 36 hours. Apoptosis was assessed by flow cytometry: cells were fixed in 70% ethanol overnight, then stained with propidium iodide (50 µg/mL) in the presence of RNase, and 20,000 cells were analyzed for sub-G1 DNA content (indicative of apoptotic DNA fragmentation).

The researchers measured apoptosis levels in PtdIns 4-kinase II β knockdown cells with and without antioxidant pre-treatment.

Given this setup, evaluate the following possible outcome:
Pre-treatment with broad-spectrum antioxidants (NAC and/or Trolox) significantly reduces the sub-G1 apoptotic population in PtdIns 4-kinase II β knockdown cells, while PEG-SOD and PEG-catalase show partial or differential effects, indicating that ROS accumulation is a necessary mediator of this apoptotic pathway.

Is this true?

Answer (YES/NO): NO